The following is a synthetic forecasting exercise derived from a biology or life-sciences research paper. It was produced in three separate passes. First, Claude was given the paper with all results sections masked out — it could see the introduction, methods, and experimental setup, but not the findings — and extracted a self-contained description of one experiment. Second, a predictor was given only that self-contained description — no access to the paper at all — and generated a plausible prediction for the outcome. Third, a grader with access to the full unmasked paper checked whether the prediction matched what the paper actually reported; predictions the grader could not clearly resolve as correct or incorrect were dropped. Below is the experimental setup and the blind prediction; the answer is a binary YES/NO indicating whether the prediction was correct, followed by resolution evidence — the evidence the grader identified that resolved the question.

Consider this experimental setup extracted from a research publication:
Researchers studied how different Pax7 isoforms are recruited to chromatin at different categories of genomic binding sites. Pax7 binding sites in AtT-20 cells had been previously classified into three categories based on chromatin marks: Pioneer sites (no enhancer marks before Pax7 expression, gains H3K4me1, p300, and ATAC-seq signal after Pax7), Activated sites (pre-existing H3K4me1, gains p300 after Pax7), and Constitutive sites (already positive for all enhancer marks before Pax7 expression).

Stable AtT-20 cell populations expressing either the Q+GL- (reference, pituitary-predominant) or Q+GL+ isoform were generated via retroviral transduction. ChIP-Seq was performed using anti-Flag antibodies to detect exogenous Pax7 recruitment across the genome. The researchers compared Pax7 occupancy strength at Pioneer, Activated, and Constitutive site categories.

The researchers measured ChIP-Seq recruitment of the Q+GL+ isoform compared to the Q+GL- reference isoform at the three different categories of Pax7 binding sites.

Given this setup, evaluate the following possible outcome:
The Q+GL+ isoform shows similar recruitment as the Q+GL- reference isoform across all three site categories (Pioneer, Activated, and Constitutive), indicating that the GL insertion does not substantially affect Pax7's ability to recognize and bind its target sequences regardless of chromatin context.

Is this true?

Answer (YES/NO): NO